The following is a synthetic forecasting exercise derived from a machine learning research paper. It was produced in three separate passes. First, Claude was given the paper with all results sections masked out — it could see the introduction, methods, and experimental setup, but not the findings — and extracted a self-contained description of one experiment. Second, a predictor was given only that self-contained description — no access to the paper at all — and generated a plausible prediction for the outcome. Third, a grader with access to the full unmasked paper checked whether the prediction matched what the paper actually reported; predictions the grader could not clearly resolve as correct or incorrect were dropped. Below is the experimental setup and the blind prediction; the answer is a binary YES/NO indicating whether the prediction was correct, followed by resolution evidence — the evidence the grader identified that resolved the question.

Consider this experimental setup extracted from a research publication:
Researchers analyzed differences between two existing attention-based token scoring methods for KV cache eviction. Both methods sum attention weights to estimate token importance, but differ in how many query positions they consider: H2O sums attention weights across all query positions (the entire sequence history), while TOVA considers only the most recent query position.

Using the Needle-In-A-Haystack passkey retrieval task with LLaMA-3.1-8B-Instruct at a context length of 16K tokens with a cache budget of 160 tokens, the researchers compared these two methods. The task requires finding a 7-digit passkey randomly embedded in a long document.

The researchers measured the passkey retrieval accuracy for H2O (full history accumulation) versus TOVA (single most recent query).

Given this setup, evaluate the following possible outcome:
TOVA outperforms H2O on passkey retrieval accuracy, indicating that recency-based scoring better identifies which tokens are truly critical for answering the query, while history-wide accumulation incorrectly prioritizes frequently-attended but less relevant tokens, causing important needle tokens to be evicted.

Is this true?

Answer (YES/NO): NO